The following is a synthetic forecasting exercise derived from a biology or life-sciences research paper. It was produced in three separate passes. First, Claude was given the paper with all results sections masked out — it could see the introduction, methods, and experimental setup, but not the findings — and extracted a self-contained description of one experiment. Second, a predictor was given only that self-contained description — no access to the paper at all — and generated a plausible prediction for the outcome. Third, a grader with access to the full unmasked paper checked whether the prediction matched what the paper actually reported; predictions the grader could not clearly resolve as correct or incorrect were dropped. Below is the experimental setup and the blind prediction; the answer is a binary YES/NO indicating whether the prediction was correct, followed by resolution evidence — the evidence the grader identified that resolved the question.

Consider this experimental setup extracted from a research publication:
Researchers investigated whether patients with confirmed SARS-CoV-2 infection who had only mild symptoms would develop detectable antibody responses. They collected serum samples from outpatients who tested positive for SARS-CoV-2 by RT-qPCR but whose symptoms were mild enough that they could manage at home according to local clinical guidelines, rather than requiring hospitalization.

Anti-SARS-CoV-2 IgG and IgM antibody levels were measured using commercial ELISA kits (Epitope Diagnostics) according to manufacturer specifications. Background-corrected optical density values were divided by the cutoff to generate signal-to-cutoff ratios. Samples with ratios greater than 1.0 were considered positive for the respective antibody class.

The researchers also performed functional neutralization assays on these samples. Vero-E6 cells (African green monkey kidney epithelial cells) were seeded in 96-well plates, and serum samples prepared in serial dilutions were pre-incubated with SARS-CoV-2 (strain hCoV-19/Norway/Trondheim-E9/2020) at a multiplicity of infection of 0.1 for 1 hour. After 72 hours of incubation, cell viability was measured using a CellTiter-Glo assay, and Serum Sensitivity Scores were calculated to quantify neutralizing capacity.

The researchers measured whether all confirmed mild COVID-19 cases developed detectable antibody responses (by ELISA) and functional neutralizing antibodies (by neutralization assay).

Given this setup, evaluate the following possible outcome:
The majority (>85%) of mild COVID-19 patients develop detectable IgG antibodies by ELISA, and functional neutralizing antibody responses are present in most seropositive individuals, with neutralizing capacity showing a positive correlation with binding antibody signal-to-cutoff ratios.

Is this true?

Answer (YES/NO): NO